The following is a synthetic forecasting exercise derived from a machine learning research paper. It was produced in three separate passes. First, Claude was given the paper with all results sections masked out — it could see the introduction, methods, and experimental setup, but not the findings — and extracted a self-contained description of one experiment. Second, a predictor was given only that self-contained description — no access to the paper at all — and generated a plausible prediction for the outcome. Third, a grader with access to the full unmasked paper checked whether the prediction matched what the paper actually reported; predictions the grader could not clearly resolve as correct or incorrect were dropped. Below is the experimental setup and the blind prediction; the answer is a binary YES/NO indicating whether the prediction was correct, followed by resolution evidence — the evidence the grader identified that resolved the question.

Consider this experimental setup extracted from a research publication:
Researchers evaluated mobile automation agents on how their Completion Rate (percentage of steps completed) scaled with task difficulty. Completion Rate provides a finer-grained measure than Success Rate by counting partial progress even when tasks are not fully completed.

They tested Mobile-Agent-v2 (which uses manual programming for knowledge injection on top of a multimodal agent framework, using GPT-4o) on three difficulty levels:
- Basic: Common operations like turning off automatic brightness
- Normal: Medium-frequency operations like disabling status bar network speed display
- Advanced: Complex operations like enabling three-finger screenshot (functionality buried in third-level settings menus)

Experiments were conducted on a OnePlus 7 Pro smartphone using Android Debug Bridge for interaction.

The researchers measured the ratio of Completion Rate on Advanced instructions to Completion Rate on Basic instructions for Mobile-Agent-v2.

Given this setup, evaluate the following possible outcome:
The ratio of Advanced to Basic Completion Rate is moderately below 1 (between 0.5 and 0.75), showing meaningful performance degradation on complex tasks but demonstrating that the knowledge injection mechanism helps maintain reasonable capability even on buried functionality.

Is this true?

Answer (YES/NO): YES